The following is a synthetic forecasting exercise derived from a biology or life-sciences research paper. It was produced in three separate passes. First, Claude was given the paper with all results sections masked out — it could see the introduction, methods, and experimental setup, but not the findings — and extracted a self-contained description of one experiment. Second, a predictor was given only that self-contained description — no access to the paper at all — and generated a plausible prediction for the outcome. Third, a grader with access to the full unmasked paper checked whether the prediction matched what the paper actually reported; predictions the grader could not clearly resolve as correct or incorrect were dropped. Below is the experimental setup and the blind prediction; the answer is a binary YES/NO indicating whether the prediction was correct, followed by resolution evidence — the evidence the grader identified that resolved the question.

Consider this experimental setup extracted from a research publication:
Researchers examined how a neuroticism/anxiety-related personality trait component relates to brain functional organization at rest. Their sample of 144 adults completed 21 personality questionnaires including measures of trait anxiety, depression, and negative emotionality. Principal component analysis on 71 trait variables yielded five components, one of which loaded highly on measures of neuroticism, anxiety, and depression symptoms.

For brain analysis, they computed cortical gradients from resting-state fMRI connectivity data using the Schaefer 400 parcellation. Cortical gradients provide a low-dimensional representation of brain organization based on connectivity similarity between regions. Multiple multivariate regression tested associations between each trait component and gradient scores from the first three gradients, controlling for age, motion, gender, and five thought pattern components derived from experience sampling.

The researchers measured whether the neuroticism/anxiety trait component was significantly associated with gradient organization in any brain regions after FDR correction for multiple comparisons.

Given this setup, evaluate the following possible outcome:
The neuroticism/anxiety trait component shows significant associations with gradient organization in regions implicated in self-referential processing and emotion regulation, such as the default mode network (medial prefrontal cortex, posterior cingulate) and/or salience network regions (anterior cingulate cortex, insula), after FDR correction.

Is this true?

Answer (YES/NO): NO